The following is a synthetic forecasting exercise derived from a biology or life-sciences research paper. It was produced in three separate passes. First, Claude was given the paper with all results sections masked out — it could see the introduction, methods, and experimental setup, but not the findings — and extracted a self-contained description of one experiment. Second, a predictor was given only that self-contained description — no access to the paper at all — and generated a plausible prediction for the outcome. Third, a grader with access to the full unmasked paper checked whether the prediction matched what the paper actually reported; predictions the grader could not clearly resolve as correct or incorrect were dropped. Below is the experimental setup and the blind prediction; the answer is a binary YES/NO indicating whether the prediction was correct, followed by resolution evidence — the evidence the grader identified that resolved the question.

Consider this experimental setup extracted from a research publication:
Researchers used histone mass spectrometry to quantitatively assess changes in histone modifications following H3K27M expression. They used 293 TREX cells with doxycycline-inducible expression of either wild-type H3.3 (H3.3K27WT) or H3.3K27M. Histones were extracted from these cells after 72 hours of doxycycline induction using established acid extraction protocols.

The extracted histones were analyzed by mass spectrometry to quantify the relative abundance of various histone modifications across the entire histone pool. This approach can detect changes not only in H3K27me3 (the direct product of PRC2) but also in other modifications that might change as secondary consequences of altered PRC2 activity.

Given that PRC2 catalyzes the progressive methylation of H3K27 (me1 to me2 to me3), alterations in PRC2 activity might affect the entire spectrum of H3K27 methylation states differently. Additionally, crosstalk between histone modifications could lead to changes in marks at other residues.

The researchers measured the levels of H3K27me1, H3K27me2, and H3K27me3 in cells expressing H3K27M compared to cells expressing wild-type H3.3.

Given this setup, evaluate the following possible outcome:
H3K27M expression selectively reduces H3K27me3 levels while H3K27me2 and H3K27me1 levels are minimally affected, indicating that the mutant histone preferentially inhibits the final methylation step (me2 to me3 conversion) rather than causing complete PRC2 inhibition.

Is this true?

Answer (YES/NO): NO